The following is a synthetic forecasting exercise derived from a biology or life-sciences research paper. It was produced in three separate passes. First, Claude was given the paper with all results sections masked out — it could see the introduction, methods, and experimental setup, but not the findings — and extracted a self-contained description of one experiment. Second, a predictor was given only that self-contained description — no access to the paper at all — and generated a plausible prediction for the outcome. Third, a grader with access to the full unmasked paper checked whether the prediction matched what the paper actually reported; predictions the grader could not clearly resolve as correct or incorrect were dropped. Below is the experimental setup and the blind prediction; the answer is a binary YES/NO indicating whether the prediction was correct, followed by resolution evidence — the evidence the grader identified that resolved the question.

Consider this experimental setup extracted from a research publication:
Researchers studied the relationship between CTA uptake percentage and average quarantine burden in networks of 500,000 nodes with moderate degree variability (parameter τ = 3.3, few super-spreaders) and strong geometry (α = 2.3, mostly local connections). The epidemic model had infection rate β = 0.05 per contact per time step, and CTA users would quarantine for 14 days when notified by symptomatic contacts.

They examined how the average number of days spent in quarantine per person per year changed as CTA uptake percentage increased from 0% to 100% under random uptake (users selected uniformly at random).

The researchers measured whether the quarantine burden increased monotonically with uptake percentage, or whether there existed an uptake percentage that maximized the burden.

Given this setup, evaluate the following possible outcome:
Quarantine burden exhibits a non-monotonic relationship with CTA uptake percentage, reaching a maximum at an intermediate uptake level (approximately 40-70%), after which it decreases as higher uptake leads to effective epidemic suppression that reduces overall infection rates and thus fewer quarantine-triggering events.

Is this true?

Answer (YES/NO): YES